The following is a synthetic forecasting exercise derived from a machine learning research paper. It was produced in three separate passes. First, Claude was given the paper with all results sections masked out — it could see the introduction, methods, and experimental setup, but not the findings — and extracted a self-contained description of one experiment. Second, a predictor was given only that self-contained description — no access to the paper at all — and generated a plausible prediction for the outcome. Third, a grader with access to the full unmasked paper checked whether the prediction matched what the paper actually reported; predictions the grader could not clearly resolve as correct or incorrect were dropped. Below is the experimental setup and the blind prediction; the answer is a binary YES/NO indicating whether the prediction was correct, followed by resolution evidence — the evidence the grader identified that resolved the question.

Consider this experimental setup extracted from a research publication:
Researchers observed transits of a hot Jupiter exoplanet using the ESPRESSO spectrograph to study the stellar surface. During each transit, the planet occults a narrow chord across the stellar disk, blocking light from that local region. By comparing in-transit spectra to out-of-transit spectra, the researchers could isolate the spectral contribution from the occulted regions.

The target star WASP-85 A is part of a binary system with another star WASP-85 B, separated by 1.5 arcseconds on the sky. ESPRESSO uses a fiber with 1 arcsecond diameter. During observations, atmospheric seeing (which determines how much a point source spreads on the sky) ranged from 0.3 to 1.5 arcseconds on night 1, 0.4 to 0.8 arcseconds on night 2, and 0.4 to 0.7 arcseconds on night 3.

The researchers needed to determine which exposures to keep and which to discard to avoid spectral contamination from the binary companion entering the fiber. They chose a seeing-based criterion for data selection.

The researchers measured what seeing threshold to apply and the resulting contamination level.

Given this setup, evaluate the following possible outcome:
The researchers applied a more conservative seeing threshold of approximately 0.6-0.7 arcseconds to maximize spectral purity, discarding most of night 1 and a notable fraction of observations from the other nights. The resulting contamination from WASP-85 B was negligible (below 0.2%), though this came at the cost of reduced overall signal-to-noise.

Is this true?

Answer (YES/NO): NO